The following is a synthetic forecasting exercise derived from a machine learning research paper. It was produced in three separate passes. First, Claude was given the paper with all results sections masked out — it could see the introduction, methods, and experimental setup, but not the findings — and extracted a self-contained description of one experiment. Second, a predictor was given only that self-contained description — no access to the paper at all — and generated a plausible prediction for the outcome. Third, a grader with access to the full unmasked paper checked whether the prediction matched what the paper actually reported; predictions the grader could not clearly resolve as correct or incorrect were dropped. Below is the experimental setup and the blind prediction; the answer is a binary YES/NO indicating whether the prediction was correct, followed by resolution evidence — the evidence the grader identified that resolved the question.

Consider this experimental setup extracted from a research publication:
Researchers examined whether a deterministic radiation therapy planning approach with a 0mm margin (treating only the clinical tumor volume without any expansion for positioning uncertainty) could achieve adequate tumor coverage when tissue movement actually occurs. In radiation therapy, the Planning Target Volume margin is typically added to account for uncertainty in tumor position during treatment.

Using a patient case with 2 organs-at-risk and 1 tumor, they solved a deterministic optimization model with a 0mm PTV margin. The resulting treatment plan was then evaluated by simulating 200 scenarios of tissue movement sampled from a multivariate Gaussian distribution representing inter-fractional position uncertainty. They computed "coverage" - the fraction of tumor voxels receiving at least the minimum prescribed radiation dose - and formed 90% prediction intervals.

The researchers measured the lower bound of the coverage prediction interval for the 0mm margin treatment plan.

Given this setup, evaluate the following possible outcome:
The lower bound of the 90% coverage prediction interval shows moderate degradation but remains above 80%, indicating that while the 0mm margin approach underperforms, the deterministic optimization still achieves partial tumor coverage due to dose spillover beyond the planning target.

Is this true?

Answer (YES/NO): YES